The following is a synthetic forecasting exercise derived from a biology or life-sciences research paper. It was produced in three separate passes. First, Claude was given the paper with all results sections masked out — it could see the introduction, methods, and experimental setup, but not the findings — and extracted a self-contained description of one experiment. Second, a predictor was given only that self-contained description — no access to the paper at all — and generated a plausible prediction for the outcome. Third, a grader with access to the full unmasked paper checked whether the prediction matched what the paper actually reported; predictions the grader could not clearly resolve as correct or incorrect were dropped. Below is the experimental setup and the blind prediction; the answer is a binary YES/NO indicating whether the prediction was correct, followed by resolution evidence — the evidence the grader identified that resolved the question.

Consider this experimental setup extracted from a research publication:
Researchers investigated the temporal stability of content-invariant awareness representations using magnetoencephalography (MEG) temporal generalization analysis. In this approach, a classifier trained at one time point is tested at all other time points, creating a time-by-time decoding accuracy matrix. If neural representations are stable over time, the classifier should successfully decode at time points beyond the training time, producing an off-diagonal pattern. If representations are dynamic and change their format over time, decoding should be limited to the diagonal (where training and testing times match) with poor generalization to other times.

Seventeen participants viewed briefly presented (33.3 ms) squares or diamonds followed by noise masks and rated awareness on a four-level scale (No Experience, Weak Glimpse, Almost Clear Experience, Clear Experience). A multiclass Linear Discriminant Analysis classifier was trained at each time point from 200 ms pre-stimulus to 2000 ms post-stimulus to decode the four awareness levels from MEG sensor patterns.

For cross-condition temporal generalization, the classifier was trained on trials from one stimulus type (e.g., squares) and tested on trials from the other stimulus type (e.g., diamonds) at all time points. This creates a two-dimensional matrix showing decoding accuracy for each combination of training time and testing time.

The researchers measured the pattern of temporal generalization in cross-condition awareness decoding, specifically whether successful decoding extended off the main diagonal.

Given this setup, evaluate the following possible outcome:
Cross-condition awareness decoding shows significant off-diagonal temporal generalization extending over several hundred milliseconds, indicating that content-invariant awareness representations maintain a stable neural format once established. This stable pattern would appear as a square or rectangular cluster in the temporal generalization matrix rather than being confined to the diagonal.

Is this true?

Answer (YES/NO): NO